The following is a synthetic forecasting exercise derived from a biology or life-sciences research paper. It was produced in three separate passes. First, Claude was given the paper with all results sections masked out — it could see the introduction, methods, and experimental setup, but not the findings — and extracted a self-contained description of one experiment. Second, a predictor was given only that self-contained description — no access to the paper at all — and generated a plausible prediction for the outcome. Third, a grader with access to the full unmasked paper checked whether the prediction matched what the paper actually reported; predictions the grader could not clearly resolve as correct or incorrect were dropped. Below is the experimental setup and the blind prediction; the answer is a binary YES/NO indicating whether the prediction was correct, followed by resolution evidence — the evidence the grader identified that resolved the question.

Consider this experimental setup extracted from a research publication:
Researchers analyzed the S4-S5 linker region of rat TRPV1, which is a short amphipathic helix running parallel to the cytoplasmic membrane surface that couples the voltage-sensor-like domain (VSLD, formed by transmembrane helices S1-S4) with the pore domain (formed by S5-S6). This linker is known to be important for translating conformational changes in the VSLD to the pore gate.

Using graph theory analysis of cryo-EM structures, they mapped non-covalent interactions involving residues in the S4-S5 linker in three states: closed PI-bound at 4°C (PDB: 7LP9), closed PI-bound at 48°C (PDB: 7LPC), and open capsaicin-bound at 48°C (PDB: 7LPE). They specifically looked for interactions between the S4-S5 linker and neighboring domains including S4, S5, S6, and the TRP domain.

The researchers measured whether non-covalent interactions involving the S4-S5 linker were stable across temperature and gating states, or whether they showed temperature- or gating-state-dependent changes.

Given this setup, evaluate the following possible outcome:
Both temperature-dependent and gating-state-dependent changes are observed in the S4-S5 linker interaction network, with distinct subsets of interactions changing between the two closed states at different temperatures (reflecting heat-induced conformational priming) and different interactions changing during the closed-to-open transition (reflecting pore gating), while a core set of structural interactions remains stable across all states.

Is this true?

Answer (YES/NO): NO